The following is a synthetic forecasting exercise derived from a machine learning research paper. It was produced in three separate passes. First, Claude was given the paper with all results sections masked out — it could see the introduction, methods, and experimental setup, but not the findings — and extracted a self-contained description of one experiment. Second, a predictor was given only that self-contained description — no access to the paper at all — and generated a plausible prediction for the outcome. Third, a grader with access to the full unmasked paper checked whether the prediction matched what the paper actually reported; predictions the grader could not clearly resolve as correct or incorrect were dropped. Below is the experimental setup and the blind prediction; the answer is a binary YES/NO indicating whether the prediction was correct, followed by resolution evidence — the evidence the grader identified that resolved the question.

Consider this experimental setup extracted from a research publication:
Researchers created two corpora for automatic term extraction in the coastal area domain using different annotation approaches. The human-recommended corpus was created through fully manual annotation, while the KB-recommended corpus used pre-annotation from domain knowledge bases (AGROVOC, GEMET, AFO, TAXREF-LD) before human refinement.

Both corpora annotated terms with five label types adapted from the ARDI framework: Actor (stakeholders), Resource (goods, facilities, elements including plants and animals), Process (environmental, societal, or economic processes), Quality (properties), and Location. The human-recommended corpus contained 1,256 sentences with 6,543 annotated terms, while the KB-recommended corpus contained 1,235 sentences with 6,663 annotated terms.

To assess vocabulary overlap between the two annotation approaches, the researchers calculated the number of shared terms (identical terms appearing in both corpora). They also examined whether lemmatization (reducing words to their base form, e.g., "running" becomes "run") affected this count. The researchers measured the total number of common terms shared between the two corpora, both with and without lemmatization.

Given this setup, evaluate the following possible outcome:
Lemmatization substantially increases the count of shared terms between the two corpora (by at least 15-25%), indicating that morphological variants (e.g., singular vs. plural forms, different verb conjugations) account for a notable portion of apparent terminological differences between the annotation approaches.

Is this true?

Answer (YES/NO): NO